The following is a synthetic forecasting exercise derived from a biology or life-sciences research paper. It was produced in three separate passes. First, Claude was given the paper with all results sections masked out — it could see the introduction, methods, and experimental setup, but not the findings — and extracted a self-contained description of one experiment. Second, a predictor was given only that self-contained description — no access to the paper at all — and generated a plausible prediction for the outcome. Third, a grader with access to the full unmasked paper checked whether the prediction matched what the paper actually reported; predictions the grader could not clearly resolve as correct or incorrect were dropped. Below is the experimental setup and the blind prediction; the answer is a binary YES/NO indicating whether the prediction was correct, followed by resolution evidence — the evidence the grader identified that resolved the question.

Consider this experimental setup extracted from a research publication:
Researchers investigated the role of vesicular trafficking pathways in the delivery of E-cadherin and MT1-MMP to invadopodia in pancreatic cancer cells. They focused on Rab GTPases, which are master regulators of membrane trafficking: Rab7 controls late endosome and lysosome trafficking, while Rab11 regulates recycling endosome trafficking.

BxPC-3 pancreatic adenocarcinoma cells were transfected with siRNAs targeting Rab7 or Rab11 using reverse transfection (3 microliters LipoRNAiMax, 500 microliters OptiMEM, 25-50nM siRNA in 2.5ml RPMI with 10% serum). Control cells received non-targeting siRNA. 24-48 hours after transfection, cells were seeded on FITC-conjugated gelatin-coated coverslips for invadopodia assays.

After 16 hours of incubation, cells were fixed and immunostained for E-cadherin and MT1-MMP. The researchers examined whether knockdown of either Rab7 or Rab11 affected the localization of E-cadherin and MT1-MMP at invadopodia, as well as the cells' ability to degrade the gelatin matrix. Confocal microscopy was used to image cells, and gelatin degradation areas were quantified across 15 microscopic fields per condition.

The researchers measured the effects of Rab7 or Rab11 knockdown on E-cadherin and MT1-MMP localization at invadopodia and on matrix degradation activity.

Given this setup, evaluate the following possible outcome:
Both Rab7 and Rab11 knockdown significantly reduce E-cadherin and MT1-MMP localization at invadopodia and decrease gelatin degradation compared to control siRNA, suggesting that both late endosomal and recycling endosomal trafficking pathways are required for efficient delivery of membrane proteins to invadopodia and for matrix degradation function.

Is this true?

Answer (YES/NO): NO